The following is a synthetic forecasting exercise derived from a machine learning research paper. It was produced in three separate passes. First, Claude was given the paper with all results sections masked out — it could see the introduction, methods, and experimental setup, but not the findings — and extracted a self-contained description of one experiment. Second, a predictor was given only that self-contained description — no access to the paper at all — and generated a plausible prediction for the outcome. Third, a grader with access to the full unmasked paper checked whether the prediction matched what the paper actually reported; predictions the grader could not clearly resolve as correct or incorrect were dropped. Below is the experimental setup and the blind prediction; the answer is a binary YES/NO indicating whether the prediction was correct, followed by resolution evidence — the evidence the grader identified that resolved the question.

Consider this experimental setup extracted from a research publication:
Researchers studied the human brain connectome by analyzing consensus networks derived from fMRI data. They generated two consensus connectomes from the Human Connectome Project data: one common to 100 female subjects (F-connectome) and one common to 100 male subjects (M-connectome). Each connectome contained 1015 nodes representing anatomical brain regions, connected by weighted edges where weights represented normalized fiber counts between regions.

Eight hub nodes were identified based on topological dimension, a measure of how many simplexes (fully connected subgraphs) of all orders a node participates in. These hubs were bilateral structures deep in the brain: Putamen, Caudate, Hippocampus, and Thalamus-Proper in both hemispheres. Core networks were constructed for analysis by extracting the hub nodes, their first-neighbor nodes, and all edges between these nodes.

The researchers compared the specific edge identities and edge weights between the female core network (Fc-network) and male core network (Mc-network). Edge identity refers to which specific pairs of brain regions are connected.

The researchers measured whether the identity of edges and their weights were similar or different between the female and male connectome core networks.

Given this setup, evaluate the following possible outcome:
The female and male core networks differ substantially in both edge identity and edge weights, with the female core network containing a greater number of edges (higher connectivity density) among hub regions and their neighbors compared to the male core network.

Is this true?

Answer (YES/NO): YES